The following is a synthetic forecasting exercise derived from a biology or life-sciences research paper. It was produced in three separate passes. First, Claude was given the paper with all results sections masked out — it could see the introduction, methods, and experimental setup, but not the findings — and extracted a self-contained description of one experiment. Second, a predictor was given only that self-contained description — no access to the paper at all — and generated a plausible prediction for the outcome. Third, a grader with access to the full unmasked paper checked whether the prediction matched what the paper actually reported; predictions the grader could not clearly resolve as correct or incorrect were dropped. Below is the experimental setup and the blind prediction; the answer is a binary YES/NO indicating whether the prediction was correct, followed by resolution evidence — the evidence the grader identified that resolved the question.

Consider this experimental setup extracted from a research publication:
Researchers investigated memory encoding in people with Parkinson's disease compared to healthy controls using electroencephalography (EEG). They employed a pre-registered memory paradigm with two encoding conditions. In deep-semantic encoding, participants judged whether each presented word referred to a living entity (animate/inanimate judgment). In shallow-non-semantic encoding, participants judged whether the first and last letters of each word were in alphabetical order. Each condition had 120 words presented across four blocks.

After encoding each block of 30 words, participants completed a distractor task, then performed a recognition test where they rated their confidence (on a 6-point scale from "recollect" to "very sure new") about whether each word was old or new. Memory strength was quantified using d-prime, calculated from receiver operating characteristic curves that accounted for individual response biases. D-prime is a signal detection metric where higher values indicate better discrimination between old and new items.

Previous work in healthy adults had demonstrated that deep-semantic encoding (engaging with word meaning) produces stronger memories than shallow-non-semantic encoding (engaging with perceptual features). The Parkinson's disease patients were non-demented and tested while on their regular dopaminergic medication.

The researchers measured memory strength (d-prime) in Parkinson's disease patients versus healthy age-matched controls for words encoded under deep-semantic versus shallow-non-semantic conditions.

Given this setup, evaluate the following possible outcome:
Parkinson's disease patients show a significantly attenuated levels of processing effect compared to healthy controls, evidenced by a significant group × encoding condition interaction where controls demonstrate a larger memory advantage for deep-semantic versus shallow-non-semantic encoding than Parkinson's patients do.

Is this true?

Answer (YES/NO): YES